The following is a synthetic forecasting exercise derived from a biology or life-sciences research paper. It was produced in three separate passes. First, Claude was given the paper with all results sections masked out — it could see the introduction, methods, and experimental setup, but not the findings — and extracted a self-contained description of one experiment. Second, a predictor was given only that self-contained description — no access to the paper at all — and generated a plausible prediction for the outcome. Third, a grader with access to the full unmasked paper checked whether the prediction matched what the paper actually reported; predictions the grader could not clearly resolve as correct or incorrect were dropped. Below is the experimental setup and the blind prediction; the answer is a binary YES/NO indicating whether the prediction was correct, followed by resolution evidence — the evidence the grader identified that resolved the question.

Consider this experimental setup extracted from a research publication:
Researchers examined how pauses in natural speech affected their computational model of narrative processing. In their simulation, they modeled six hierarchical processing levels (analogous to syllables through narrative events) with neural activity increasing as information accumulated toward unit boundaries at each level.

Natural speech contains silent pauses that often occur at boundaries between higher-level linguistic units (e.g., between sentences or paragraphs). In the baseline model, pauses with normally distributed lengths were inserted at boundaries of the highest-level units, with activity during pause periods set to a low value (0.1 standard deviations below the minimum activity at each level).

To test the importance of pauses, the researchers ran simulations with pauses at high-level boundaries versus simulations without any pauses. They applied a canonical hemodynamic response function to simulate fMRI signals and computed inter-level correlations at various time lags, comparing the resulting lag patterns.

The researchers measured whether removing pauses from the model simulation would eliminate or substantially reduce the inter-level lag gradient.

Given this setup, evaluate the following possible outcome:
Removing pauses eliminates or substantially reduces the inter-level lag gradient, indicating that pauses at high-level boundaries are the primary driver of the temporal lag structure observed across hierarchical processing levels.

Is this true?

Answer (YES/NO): NO